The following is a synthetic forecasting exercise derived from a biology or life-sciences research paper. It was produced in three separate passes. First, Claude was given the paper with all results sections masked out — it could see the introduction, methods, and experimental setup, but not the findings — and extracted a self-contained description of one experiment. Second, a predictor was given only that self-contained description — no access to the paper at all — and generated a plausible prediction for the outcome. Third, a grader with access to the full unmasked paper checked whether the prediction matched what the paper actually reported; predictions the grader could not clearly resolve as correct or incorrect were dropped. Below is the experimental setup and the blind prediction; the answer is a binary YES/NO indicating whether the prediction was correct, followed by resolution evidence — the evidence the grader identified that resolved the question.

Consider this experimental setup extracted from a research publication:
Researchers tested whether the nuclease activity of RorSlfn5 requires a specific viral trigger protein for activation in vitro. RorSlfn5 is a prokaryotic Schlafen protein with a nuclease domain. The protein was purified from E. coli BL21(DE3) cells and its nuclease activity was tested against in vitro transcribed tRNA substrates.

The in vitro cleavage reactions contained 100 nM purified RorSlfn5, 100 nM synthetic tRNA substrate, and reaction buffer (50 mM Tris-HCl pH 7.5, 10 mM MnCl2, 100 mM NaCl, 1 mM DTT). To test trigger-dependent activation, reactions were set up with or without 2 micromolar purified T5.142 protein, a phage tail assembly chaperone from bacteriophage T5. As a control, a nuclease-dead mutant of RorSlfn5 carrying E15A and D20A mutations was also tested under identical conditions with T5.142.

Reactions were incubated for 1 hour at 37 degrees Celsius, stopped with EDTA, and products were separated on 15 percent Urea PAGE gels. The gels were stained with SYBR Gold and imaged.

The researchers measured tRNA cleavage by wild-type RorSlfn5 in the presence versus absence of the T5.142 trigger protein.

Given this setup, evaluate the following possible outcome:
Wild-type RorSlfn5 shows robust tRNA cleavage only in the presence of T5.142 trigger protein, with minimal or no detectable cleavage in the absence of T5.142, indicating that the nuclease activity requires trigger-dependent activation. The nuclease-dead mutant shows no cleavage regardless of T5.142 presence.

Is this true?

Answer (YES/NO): YES